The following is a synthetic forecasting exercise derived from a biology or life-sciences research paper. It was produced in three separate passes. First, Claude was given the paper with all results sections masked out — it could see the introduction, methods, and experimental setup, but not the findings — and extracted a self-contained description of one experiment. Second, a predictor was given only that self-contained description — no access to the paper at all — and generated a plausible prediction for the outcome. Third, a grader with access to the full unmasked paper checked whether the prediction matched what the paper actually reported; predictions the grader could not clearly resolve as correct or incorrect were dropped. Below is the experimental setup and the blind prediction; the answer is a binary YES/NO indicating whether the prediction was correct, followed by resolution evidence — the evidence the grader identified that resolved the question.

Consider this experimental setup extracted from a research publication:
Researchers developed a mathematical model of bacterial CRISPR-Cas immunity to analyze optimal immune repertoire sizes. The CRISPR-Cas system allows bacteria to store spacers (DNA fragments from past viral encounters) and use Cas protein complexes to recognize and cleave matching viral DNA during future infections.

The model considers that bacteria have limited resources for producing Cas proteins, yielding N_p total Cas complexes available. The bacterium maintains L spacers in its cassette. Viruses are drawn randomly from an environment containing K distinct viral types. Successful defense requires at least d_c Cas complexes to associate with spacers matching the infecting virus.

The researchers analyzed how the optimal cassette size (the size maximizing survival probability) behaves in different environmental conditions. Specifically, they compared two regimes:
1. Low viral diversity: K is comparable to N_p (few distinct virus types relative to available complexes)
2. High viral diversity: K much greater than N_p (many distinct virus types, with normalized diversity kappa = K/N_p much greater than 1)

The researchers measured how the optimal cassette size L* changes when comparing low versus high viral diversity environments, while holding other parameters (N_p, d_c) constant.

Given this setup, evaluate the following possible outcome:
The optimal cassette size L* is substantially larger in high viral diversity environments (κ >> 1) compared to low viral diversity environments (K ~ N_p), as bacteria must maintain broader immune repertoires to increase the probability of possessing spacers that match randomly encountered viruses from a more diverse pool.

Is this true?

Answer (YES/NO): NO